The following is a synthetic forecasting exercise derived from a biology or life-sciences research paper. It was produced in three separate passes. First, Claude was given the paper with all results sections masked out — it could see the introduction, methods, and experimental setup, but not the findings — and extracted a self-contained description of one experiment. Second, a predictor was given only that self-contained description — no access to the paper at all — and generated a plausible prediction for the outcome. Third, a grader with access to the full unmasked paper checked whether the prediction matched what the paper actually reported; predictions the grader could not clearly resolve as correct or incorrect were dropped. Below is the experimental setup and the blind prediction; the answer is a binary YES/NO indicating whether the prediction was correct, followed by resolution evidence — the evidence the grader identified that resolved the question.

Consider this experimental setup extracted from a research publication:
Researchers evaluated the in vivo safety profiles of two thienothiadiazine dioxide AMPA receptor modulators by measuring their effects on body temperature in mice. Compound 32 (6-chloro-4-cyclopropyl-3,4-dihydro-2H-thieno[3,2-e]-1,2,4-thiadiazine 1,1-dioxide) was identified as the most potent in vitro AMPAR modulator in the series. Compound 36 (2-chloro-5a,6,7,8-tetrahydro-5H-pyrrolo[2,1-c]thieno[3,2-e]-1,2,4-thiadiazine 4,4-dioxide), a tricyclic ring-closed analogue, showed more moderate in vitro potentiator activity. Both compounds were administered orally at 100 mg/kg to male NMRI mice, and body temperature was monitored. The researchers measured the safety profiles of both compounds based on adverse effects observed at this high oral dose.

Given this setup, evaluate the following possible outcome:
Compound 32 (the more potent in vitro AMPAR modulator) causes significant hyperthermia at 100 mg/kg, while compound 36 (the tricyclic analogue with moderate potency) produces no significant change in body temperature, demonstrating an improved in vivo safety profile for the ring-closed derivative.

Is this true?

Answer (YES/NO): NO